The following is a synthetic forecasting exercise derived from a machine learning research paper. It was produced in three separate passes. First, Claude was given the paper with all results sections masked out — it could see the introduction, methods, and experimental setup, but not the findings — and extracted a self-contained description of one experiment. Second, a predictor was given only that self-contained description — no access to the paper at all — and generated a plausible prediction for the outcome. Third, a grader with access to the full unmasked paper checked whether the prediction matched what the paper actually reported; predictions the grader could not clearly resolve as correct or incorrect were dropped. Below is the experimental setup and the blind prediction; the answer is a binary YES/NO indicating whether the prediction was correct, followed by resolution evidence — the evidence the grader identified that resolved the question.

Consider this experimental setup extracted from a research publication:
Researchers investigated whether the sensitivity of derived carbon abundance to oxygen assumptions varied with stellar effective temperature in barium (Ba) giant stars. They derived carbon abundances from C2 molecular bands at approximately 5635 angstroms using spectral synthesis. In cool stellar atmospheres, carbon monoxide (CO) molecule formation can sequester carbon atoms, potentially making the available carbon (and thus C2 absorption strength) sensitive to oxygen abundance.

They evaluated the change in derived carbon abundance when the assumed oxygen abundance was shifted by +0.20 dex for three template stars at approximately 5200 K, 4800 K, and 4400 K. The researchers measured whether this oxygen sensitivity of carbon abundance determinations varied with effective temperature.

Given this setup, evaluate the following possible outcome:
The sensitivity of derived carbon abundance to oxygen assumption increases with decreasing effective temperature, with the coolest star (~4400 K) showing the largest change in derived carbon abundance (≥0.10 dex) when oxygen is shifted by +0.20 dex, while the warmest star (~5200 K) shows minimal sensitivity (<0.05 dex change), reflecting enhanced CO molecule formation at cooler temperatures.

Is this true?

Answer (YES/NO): NO